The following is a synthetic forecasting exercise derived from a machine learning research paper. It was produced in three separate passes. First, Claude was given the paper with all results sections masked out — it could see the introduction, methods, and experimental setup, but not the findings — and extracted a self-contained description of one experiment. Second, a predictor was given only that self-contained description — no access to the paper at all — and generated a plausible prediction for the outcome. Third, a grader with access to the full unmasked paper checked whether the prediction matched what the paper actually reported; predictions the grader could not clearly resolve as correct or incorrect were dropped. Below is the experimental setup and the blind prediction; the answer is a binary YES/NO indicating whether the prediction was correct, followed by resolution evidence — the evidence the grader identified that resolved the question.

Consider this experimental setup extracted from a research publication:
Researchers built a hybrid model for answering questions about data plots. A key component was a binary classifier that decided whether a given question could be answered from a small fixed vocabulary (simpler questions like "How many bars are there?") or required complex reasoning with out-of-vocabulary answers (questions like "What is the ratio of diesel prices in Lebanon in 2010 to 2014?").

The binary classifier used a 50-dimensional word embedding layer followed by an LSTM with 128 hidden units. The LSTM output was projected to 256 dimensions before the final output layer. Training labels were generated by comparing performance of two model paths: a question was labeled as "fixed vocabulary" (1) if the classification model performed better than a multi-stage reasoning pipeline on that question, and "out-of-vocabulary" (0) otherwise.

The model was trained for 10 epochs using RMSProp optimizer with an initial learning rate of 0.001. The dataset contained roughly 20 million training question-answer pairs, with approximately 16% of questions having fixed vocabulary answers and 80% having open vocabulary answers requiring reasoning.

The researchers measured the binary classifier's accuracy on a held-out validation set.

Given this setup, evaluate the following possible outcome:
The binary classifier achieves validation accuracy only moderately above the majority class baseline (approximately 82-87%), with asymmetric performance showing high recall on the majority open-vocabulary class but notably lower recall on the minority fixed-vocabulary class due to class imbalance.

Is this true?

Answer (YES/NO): NO